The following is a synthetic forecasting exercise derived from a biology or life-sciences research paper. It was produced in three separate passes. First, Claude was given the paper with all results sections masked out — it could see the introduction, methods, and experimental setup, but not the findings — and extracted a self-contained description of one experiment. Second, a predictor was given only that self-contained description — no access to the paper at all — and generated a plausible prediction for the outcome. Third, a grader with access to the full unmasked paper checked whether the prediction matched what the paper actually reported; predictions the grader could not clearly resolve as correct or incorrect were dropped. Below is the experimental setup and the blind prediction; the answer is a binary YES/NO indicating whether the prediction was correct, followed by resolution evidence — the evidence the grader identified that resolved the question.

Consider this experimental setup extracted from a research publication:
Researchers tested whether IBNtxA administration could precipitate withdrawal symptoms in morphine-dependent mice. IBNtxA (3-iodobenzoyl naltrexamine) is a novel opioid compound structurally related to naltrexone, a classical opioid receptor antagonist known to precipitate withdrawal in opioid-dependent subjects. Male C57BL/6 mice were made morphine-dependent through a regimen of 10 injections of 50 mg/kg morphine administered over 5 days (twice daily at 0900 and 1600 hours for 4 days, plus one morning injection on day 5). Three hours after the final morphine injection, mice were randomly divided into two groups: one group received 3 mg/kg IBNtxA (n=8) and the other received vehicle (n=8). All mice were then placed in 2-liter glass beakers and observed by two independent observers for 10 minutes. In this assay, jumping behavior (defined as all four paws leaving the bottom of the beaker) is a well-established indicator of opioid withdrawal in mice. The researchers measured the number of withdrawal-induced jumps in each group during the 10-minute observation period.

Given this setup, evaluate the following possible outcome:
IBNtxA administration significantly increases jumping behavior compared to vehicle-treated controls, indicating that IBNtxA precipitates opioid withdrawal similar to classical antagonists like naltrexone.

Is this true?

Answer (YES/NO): NO